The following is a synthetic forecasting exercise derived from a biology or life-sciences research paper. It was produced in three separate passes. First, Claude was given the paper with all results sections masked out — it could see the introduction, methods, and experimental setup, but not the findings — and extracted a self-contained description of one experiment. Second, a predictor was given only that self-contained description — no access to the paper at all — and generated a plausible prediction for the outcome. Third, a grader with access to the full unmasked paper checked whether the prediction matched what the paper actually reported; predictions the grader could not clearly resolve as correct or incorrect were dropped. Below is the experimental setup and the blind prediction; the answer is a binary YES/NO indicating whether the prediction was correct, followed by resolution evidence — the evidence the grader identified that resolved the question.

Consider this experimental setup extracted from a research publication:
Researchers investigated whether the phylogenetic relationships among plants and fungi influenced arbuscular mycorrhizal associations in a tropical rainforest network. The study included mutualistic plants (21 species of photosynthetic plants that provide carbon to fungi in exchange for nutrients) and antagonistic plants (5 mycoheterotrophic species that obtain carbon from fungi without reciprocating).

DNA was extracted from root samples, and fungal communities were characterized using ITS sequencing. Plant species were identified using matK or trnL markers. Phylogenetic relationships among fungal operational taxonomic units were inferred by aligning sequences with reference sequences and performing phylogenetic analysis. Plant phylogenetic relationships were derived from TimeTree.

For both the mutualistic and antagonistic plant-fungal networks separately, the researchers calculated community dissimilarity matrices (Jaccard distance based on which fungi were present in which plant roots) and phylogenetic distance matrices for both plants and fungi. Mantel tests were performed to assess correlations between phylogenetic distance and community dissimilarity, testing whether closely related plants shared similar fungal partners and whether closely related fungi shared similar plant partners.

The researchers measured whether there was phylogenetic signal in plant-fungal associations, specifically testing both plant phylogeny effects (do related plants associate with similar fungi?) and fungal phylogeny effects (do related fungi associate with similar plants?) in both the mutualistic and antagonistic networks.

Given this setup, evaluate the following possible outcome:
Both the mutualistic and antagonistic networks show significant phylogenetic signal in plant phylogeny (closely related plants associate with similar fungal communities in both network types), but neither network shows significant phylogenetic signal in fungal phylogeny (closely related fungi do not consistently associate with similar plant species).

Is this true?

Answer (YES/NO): NO